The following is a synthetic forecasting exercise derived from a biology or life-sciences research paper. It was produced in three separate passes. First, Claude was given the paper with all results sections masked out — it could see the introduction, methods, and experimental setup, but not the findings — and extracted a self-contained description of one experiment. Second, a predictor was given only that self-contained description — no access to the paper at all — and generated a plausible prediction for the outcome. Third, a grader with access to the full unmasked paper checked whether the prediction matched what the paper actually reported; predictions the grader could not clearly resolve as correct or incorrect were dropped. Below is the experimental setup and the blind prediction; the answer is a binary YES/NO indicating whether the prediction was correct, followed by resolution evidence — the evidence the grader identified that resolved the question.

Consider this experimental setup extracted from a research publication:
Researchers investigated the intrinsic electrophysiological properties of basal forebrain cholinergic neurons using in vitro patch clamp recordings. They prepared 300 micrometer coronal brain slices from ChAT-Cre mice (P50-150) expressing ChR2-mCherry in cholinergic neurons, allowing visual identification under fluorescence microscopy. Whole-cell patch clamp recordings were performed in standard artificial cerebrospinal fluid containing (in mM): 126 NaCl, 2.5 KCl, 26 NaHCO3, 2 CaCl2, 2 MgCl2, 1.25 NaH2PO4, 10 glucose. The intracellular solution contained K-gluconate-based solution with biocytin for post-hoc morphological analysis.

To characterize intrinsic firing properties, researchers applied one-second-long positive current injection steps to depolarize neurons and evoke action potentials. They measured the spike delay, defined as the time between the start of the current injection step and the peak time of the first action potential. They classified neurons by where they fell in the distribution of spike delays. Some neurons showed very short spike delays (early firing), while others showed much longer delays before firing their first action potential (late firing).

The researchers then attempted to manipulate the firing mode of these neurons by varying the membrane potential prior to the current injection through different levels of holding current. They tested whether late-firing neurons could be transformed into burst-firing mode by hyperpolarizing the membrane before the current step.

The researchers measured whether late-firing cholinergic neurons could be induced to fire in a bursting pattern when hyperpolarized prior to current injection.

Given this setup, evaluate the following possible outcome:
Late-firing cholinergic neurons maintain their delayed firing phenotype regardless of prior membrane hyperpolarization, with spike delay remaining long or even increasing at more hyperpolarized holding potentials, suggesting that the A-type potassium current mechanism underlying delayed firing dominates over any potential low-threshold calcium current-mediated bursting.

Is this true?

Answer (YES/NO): YES